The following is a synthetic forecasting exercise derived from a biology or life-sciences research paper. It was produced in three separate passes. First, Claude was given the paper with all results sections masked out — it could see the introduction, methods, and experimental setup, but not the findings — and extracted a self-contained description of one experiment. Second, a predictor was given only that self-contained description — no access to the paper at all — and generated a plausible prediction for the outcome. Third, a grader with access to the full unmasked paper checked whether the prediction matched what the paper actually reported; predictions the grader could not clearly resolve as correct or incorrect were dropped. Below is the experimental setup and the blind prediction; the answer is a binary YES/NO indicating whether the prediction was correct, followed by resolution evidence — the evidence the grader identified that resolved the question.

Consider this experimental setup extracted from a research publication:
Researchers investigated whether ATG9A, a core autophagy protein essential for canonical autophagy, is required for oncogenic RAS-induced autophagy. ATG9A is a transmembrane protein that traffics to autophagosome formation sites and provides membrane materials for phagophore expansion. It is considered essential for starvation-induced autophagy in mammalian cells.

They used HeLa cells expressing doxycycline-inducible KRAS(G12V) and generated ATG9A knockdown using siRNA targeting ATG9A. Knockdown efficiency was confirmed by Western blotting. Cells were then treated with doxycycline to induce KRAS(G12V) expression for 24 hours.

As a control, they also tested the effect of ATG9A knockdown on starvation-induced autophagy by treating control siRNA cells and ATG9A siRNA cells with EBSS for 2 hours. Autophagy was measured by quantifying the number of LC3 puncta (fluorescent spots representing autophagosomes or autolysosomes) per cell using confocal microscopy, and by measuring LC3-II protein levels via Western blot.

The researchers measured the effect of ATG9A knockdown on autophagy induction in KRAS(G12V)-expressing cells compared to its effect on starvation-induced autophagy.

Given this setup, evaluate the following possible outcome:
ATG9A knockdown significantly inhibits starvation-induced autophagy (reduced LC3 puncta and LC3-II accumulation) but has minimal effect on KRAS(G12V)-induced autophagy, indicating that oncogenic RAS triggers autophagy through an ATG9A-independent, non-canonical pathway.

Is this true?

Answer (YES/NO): YES